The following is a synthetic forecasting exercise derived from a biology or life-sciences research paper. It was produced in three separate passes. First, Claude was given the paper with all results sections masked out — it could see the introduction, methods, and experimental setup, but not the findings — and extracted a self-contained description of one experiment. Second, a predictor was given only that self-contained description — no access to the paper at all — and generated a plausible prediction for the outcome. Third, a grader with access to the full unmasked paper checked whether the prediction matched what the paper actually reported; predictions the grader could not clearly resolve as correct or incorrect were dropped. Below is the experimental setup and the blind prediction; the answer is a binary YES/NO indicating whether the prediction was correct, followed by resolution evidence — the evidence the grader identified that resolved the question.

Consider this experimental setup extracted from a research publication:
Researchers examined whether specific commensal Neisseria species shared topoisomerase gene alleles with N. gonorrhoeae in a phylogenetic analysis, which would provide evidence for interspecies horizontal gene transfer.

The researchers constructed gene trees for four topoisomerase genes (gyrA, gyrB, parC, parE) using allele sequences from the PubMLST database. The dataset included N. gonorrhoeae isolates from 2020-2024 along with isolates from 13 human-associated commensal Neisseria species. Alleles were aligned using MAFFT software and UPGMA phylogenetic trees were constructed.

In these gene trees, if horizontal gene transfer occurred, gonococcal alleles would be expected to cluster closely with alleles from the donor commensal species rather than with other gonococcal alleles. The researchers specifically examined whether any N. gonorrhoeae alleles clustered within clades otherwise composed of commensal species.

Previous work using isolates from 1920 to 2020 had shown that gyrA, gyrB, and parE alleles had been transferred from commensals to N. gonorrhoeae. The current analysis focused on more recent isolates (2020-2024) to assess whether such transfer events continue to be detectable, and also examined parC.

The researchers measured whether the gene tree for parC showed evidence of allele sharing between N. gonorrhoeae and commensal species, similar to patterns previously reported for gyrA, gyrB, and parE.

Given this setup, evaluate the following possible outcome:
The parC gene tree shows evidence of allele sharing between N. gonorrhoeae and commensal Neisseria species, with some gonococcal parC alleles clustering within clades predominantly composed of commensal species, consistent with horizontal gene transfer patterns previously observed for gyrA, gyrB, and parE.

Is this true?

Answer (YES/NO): YES